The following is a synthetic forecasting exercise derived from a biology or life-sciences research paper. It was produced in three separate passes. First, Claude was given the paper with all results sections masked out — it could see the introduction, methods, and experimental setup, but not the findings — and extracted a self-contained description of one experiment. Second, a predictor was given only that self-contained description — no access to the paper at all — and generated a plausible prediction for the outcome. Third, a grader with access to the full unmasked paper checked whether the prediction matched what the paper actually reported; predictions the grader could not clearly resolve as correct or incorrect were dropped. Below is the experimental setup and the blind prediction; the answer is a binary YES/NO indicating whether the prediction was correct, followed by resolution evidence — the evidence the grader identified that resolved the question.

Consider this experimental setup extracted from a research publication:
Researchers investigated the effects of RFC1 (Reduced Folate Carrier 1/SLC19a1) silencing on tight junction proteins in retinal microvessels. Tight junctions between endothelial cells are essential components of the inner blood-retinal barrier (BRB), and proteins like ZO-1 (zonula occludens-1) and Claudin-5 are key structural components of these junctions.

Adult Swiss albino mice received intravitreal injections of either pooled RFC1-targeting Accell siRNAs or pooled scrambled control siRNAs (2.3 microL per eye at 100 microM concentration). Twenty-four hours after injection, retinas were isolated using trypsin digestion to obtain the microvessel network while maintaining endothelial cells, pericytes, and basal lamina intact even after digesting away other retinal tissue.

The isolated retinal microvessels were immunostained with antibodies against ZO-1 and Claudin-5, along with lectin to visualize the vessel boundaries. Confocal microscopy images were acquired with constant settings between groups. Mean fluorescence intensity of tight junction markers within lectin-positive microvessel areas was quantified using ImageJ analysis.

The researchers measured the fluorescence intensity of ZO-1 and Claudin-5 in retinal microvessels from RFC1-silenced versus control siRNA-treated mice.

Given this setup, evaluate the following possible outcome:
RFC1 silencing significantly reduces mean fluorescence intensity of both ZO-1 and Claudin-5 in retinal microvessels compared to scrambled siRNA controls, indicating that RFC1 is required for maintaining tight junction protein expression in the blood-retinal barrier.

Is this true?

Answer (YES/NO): YES